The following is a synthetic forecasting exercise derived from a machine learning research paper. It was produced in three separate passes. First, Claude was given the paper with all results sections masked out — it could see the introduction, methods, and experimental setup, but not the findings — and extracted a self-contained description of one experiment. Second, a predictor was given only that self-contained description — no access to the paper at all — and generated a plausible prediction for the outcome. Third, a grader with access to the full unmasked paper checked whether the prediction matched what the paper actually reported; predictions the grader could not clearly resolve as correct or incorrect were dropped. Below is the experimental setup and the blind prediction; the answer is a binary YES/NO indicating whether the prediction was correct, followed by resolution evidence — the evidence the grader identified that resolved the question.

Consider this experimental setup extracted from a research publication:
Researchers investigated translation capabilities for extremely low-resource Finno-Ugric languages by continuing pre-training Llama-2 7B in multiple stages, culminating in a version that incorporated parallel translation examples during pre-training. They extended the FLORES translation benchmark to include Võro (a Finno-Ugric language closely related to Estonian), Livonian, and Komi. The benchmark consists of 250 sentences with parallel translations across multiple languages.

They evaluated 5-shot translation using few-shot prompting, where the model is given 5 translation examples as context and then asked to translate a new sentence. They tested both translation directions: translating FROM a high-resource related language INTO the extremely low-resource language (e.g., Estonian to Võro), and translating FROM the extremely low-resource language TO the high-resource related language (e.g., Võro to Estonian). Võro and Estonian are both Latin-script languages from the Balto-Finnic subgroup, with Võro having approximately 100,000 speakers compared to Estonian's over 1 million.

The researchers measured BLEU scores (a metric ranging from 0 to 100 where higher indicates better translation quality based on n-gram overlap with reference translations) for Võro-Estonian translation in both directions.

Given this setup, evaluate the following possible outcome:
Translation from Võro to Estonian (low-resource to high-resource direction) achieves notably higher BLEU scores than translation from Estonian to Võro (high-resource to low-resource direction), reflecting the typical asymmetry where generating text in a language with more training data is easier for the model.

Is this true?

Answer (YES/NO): YES